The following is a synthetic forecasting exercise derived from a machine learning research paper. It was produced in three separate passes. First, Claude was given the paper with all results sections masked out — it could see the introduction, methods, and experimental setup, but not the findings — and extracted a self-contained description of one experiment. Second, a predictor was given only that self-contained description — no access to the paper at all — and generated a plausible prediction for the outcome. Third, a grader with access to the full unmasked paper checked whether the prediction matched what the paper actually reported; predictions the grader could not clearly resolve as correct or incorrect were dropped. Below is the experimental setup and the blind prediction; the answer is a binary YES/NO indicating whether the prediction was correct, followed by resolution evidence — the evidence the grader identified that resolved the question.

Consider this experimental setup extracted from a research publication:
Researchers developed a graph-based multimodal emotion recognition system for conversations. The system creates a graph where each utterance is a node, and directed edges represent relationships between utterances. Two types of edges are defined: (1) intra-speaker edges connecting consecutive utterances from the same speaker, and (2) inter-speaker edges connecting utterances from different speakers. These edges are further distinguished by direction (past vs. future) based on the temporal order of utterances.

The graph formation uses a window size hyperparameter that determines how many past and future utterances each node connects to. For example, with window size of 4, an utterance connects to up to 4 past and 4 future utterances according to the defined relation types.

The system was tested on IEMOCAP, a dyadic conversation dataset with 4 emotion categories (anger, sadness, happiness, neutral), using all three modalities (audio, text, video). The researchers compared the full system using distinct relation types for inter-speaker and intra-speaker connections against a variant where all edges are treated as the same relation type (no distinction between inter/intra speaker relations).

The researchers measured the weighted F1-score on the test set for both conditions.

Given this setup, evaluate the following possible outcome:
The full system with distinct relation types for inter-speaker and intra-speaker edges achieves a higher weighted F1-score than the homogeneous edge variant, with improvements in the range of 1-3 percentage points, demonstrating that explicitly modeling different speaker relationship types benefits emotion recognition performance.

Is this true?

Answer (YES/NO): NO